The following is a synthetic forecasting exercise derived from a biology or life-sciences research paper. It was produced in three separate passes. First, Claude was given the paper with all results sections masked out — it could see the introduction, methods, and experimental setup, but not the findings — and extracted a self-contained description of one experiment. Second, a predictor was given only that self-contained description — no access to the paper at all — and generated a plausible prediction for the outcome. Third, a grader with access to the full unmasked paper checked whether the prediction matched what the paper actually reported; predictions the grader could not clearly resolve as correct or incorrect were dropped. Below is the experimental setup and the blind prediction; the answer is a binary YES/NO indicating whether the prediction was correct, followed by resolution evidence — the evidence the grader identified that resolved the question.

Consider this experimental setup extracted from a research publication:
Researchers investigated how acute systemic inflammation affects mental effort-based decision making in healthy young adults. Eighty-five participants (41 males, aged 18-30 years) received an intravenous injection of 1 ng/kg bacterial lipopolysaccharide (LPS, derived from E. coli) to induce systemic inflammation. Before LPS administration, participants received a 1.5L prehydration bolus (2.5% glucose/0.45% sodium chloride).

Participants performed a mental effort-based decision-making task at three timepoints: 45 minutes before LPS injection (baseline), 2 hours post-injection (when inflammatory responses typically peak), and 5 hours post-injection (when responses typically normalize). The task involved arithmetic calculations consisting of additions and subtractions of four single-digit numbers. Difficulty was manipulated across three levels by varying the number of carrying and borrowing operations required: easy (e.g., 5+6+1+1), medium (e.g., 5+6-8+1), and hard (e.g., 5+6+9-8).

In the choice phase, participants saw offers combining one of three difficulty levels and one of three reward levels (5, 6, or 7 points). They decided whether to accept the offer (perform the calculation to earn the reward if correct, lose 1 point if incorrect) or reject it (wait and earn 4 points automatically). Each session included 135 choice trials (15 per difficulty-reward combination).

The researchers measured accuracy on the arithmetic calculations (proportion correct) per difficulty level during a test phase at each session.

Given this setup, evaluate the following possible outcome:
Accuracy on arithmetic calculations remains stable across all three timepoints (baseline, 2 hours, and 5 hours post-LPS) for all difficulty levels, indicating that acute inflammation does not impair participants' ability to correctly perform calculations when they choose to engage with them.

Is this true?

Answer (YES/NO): NO